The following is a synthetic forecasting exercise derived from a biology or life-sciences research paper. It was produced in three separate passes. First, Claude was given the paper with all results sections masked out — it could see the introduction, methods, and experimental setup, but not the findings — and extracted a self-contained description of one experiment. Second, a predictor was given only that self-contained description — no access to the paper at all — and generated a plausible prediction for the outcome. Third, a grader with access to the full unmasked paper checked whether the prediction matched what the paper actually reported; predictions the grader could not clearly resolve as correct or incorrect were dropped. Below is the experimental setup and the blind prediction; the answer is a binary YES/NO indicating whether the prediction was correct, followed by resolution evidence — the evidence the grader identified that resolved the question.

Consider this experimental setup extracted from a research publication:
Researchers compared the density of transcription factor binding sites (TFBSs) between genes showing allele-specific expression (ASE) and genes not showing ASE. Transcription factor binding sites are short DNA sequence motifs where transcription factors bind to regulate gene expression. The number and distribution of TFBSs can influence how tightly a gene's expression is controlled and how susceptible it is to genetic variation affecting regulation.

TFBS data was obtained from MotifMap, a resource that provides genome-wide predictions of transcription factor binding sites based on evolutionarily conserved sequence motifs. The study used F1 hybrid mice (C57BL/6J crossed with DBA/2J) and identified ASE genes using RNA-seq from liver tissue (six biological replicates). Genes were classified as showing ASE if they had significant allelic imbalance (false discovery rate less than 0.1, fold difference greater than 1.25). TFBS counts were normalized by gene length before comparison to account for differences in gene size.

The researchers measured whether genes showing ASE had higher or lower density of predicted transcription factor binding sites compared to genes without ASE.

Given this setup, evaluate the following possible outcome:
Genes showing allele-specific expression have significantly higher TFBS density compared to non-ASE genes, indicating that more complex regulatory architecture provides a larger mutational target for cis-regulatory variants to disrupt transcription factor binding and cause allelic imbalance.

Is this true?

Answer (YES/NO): NO